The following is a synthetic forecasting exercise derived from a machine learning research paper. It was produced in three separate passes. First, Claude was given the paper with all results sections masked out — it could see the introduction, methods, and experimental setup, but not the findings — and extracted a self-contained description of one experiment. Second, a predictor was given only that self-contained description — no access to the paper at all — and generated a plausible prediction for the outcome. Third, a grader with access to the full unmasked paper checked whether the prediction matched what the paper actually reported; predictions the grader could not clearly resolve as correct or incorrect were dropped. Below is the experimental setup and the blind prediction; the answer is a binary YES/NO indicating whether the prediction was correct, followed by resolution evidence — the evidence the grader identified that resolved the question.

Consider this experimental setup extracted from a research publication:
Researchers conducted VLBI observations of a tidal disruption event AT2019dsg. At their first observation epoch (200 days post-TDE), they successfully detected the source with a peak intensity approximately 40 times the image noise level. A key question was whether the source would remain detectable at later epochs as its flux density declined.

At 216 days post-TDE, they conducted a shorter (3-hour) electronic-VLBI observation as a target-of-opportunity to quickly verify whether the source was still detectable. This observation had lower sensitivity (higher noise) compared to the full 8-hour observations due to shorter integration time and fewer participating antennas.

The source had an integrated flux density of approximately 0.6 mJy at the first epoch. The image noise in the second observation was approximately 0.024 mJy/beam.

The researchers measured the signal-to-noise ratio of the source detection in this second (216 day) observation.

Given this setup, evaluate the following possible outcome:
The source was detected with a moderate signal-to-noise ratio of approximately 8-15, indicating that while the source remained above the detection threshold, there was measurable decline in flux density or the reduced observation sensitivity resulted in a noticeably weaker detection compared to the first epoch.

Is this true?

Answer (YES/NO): NO